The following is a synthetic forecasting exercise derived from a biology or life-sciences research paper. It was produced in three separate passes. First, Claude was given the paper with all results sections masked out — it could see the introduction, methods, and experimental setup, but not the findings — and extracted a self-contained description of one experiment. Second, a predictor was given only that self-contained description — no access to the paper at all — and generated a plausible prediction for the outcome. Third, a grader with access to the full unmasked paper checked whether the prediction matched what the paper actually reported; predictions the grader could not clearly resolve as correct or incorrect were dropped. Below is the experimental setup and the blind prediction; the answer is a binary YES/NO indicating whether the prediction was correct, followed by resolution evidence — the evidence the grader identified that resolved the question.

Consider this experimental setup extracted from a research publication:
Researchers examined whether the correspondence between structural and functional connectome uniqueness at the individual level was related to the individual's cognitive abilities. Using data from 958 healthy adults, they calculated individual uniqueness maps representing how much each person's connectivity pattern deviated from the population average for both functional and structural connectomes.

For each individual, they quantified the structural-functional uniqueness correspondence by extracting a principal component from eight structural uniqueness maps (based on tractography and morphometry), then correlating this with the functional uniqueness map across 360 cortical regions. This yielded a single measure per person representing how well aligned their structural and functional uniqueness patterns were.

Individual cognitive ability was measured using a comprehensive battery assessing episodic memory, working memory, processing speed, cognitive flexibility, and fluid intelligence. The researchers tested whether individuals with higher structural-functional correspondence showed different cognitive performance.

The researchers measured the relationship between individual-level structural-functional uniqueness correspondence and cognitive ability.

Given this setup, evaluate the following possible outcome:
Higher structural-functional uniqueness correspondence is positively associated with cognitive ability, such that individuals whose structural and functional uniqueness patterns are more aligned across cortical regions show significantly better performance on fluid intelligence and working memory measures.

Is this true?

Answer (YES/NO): NO